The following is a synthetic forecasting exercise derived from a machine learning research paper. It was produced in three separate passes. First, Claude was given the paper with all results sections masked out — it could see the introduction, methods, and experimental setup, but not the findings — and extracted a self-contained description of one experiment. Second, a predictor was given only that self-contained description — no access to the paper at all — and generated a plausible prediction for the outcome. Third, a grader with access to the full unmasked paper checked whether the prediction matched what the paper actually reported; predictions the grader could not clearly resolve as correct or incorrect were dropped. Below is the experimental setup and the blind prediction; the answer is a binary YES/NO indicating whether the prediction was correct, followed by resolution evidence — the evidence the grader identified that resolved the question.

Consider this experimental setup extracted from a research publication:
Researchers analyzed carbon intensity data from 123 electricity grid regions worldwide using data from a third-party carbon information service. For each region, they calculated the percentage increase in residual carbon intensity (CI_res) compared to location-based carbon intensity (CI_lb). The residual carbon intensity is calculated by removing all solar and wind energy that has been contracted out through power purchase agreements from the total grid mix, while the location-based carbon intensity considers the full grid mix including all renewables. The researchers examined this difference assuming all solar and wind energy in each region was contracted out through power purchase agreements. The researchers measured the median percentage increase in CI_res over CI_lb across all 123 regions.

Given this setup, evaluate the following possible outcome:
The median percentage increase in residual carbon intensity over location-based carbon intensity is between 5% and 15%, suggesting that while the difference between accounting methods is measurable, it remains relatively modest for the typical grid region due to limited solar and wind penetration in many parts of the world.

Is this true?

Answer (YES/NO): YES